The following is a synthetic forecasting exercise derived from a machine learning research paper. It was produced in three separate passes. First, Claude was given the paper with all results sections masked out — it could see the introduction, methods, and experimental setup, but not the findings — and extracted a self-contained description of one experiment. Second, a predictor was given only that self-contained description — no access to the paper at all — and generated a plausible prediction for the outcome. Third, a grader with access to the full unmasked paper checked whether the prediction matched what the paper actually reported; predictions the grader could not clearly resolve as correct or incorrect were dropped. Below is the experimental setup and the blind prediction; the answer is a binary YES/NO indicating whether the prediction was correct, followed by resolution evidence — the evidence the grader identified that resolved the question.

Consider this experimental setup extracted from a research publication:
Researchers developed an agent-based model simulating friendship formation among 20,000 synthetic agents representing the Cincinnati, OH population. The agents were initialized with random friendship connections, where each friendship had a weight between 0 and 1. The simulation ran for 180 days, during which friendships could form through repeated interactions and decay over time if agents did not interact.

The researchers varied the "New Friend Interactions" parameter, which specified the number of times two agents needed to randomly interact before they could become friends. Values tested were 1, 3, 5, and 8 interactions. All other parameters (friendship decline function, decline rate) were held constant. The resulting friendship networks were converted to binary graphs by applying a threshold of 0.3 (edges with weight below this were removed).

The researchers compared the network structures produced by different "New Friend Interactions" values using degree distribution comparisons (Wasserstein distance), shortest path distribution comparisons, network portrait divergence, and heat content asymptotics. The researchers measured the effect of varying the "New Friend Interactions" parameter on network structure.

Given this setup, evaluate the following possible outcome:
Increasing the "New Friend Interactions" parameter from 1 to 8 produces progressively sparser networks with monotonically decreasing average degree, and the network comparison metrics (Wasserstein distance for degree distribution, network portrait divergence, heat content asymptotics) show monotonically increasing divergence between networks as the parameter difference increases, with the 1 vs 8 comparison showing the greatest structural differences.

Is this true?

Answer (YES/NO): NO